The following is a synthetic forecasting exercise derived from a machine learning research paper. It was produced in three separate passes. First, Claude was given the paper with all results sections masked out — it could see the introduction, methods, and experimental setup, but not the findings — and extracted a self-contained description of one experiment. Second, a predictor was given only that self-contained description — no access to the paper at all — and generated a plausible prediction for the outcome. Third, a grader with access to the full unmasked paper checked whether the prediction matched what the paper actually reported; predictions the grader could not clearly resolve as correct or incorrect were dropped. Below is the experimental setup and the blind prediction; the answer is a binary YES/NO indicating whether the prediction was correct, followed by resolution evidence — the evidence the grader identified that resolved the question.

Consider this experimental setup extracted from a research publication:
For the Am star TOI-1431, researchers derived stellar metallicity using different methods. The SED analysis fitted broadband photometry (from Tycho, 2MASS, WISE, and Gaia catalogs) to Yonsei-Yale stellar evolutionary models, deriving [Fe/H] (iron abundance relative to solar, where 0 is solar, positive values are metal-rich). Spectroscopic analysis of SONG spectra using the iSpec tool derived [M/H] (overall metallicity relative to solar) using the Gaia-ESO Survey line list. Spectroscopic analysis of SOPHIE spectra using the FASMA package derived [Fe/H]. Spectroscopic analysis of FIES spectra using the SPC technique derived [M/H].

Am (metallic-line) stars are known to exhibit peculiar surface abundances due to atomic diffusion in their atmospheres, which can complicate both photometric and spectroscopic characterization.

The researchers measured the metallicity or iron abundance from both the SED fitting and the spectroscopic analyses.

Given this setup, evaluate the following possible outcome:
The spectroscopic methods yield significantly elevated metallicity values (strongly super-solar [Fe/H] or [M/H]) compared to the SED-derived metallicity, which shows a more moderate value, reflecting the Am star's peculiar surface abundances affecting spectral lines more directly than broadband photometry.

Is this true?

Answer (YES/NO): NO